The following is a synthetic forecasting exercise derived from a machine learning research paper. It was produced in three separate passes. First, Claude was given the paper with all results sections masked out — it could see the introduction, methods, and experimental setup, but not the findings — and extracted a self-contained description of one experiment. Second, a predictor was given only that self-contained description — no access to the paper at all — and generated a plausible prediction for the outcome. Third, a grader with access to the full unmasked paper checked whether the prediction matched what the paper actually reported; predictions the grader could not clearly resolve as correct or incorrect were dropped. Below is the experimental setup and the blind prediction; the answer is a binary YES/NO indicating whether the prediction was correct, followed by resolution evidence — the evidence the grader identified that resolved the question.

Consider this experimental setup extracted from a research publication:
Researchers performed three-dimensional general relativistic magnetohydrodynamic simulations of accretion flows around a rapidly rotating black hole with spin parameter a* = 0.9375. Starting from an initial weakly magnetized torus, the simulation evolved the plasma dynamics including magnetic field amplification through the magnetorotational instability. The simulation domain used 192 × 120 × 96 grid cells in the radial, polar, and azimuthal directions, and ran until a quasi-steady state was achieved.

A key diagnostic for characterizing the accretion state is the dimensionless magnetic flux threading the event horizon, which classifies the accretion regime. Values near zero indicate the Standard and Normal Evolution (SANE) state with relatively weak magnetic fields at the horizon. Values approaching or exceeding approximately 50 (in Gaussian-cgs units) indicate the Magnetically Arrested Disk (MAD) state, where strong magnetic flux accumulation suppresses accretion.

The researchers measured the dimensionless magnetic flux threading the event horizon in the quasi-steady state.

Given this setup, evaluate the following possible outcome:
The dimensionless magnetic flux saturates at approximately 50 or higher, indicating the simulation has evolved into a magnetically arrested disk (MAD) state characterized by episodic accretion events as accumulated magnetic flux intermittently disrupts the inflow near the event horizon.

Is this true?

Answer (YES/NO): NO